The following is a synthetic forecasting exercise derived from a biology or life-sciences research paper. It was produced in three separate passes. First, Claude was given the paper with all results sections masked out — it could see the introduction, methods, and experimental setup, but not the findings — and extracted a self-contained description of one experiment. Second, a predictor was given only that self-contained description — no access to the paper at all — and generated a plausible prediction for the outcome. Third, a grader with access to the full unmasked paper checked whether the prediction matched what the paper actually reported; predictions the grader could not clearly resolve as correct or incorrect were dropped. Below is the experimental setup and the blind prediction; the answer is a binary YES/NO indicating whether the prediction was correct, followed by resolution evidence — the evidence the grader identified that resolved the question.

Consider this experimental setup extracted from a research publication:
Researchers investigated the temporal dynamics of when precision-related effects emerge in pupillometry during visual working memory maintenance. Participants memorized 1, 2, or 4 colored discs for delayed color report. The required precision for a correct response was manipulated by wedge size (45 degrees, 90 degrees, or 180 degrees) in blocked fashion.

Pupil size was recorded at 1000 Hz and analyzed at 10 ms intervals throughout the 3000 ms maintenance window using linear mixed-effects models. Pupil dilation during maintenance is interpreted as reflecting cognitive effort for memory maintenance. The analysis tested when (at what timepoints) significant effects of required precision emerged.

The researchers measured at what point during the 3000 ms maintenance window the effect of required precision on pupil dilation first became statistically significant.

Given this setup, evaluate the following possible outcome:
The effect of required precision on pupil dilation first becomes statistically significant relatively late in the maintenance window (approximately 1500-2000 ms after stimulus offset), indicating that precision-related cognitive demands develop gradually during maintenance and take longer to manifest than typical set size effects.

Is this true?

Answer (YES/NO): NO